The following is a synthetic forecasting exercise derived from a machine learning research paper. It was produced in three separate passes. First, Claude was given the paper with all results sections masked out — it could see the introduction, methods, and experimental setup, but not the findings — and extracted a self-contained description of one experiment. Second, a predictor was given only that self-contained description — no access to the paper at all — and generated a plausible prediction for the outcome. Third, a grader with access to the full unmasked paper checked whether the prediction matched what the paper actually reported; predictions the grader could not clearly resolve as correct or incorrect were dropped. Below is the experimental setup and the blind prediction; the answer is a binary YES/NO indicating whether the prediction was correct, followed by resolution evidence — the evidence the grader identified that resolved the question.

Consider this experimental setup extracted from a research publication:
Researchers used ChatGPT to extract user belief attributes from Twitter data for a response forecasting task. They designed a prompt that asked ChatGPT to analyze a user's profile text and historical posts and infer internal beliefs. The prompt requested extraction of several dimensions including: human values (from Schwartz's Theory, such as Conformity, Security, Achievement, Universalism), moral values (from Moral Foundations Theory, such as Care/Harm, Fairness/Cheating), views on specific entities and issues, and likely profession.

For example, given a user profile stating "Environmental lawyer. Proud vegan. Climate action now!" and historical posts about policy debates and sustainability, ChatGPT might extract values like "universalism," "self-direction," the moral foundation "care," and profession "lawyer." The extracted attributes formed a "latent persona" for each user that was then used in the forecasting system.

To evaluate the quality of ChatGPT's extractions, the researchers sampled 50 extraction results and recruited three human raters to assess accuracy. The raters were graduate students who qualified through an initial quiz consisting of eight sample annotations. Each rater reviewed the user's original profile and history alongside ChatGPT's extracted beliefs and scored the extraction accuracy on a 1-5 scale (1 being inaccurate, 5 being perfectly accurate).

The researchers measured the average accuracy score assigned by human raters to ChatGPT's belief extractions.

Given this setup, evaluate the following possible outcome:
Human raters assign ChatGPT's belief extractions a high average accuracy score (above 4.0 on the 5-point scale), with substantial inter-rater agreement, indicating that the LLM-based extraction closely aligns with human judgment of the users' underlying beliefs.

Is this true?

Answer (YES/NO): NO